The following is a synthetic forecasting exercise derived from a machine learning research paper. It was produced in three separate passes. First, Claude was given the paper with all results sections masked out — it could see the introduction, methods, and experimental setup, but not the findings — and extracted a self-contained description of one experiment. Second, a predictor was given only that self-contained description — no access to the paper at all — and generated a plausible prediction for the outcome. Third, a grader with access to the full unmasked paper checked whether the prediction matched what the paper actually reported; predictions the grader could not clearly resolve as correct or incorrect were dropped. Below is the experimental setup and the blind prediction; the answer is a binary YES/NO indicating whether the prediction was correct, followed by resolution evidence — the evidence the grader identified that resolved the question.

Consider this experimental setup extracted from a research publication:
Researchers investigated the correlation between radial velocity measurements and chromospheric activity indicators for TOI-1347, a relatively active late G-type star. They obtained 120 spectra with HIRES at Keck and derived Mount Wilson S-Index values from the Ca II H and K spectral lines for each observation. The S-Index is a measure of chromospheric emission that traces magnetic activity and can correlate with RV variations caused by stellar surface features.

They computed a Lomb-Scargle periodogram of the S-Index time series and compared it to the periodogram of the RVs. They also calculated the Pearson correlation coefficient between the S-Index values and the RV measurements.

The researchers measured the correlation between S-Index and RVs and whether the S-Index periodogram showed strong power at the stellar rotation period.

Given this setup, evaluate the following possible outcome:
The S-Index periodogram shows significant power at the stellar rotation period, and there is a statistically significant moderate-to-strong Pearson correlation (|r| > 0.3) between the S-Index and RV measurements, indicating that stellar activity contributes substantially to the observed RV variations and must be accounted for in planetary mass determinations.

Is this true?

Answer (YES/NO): NO